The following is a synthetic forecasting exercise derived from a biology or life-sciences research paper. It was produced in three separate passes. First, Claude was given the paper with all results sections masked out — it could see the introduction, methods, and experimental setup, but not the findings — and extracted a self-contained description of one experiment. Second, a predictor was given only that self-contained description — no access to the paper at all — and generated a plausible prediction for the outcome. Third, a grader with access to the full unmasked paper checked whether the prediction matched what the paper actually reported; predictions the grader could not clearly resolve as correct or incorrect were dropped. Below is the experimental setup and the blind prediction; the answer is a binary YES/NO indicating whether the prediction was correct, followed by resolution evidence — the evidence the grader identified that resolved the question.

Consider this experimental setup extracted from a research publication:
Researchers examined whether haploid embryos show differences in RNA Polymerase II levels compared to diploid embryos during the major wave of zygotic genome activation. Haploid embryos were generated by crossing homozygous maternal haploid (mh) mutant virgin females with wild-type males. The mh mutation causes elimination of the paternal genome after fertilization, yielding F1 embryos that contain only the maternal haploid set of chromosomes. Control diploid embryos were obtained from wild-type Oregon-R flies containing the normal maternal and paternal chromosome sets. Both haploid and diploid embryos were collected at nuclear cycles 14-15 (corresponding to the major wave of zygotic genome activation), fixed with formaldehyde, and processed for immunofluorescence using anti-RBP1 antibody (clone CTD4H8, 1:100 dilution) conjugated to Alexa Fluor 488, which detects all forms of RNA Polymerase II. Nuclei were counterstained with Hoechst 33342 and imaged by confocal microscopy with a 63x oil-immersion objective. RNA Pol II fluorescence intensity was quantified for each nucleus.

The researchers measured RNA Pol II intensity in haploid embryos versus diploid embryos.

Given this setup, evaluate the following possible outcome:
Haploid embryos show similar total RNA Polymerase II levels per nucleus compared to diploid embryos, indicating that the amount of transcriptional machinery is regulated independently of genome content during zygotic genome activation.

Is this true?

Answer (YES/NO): NO